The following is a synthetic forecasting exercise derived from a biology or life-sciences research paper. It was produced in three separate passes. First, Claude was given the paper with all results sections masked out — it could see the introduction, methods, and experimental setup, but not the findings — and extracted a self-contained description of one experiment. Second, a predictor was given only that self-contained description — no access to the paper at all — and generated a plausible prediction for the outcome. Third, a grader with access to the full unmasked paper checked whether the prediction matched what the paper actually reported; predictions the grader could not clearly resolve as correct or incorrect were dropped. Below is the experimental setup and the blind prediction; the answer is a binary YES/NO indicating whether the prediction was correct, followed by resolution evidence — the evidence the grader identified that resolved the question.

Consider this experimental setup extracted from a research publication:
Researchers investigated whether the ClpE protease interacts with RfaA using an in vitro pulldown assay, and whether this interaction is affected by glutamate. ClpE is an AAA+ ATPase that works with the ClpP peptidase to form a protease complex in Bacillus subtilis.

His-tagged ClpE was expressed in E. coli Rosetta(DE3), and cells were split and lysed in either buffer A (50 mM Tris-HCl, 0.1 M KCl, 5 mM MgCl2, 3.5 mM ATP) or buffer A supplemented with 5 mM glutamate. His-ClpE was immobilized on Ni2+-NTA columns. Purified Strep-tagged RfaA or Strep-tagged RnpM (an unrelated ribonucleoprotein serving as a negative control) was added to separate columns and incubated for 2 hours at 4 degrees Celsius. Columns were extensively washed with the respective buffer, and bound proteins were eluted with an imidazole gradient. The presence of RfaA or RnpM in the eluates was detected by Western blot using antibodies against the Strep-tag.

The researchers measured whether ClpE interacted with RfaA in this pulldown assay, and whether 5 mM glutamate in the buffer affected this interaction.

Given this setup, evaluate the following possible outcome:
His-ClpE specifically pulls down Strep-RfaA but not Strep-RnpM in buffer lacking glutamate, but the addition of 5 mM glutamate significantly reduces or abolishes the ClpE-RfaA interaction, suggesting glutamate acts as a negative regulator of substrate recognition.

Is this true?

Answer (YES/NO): YES